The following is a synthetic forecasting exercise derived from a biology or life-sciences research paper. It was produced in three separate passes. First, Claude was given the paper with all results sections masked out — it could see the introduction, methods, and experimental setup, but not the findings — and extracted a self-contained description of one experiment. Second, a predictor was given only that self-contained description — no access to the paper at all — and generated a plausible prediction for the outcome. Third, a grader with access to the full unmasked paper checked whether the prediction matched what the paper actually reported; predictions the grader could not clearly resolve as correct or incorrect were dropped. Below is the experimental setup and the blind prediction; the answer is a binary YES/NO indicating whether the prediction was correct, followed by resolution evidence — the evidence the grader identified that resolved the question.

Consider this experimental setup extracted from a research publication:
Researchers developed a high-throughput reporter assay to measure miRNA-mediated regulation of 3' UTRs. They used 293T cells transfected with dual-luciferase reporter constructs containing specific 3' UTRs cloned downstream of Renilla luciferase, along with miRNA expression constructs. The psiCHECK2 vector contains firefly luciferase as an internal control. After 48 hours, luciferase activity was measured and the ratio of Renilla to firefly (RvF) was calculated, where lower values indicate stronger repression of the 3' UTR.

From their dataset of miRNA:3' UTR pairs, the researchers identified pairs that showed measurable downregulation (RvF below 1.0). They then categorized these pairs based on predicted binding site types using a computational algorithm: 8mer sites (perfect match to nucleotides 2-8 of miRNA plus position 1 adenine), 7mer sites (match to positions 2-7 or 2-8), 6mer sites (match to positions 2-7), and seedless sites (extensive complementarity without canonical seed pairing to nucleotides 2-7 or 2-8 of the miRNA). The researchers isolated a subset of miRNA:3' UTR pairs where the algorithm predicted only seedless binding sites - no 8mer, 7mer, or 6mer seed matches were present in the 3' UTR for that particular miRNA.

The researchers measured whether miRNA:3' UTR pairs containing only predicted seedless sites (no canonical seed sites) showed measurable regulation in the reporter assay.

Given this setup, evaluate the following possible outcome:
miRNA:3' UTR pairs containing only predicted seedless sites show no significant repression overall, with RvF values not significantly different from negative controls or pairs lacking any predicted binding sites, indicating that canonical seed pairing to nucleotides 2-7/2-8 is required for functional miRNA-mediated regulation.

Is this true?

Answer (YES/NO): NO